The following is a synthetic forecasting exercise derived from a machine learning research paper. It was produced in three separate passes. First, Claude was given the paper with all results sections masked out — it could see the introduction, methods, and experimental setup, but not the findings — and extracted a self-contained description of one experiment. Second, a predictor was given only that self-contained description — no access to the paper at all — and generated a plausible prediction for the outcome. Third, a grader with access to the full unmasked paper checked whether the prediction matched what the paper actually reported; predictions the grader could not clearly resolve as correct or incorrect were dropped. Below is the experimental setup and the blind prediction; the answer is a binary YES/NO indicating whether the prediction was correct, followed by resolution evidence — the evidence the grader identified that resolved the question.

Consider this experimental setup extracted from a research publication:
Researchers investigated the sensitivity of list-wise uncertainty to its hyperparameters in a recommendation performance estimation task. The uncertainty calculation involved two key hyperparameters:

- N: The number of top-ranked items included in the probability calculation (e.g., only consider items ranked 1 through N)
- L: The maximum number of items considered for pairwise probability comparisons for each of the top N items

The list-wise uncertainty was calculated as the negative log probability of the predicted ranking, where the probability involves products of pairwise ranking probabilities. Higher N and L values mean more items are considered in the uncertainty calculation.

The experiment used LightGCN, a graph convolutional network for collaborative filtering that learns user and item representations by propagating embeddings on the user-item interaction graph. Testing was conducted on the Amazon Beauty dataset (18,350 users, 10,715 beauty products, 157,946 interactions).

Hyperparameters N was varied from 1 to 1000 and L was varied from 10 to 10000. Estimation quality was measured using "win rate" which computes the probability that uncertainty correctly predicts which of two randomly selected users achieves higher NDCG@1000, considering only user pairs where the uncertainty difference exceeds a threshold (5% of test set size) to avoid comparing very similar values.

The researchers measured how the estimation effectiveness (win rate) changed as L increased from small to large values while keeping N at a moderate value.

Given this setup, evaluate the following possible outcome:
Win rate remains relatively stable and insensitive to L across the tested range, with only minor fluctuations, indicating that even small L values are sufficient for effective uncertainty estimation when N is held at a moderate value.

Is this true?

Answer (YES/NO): NO